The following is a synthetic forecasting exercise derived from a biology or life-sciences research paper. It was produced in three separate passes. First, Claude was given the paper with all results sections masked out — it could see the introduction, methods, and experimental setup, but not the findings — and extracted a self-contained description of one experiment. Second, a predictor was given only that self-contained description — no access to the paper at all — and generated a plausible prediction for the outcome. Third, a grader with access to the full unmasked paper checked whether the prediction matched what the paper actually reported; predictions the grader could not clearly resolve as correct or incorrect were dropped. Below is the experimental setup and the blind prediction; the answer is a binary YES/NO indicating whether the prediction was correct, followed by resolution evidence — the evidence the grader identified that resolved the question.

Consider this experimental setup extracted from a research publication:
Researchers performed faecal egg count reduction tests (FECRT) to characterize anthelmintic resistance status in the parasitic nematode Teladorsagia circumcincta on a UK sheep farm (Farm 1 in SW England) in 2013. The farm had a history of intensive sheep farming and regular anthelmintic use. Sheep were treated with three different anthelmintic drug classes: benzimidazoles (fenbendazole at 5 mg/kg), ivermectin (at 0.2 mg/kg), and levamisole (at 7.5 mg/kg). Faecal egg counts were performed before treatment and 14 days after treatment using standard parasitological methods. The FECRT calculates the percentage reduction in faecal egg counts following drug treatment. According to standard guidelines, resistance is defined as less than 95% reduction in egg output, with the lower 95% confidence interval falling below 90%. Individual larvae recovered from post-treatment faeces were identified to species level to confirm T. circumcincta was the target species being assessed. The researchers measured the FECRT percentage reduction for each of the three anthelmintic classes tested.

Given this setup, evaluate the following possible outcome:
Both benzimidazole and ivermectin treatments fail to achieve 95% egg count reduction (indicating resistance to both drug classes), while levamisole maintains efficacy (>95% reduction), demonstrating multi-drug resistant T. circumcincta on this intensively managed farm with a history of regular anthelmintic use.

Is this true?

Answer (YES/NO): NO